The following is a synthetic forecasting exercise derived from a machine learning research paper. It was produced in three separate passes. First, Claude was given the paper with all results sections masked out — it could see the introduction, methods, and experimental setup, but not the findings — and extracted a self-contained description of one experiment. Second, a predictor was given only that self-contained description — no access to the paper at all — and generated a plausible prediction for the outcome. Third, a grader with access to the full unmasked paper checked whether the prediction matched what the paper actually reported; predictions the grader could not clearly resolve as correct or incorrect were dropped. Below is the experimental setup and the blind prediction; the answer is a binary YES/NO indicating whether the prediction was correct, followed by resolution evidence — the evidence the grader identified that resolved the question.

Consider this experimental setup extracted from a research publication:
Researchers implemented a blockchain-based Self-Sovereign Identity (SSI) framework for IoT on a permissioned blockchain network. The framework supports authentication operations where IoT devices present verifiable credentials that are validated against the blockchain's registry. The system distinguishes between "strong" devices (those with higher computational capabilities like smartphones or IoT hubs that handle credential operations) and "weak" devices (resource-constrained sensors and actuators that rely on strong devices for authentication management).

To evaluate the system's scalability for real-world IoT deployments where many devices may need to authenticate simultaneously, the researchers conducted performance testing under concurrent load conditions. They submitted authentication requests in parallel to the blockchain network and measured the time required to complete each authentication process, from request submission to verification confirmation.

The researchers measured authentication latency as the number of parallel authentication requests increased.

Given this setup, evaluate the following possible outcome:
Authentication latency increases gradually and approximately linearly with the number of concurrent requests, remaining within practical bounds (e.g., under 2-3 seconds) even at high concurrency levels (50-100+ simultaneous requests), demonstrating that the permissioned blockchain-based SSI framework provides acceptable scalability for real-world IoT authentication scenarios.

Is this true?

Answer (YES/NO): NO